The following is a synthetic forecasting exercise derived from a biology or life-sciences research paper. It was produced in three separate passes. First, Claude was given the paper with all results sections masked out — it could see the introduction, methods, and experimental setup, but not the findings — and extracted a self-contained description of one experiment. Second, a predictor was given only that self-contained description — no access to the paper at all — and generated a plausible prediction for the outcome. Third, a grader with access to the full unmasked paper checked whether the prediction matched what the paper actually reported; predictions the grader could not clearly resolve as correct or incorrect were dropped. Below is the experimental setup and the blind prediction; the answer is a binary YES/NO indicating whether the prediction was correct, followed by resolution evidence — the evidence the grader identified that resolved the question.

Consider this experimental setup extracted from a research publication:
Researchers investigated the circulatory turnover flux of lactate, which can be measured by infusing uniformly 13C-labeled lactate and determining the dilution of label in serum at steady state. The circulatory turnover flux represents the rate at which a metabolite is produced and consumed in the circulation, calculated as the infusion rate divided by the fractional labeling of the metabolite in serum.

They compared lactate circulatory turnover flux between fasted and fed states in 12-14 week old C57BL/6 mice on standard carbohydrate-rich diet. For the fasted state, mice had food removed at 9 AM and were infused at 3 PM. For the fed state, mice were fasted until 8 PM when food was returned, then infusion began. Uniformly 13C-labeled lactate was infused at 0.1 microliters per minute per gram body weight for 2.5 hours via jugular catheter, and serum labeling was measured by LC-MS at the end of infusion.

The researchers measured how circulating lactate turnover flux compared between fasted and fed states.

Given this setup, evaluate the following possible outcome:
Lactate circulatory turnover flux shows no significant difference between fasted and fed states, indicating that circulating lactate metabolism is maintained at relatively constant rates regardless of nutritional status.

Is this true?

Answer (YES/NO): YES